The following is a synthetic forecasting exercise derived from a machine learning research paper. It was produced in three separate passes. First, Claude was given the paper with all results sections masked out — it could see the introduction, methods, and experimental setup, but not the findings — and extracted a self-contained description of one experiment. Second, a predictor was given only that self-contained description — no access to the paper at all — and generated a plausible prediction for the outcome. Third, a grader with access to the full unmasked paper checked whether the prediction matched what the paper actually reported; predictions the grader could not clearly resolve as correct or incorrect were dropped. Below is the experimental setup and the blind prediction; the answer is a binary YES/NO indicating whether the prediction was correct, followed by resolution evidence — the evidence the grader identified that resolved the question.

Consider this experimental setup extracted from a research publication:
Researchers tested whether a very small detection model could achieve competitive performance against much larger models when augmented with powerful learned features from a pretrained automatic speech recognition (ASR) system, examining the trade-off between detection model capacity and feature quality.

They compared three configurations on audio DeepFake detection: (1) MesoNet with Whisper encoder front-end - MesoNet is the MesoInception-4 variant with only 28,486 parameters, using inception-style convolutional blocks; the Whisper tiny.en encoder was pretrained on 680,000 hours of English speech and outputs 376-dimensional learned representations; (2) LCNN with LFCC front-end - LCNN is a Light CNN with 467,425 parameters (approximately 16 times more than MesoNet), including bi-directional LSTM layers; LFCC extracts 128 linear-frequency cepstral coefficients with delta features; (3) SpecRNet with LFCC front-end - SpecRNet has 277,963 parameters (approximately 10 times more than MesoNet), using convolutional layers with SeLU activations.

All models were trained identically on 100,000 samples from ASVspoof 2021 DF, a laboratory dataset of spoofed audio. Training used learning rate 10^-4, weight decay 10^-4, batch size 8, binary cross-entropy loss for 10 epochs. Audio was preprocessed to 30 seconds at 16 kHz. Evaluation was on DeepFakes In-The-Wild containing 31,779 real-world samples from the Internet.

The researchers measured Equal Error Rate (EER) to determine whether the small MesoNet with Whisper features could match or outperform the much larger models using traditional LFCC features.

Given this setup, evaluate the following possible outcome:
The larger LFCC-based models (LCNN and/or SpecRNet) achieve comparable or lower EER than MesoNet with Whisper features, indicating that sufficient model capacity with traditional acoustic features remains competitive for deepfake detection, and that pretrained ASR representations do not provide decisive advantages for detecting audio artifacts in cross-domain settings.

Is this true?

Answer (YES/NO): NO